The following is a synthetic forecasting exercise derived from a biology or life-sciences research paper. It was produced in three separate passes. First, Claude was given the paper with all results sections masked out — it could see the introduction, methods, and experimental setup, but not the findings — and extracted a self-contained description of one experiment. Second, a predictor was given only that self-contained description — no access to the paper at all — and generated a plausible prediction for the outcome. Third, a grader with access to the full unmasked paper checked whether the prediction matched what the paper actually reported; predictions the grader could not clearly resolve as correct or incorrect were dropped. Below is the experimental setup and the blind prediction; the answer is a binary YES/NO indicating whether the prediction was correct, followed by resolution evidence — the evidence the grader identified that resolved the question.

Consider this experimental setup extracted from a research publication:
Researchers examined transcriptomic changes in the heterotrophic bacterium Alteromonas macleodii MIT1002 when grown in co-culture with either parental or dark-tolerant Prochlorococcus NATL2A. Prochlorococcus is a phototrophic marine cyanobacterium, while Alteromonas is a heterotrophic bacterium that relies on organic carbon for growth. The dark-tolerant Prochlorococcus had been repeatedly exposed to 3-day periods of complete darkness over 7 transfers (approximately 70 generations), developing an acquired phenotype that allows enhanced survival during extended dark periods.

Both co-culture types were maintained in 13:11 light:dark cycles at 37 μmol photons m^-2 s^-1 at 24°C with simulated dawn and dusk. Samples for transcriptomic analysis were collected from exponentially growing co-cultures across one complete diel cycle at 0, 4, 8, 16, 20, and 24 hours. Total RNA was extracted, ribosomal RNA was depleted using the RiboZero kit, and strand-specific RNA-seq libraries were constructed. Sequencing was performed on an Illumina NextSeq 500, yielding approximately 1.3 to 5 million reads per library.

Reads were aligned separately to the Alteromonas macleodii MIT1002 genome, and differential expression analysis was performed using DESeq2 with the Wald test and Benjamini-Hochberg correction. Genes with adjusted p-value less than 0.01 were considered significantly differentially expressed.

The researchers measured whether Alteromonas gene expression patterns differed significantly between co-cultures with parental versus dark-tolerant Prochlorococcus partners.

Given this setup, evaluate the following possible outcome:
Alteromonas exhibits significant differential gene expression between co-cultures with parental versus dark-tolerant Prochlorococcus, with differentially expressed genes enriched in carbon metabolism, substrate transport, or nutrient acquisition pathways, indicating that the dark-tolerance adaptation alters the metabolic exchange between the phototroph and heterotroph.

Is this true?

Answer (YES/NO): YES